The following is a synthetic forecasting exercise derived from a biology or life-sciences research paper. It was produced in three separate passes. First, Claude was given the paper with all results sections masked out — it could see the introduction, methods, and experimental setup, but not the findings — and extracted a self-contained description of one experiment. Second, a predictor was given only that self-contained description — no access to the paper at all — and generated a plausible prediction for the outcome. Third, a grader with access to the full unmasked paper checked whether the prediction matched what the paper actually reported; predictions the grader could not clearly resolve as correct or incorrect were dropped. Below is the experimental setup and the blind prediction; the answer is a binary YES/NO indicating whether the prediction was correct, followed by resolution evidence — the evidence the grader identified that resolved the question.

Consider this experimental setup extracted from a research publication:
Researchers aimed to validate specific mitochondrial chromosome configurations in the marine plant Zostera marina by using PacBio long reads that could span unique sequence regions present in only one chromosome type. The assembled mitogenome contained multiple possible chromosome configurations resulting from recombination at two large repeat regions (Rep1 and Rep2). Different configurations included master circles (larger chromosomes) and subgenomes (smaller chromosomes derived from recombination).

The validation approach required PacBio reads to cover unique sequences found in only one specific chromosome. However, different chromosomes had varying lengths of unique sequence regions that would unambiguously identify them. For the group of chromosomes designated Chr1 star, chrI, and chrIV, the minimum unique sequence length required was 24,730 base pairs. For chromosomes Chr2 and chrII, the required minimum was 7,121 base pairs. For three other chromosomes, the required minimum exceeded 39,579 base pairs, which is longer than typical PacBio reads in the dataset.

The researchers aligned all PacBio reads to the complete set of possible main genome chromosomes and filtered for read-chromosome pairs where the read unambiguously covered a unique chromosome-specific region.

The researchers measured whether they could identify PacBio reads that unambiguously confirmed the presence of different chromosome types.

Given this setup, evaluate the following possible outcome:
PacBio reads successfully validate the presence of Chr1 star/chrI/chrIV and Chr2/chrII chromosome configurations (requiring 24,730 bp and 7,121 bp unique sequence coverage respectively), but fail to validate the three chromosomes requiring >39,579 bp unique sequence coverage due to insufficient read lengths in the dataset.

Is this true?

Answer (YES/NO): YES